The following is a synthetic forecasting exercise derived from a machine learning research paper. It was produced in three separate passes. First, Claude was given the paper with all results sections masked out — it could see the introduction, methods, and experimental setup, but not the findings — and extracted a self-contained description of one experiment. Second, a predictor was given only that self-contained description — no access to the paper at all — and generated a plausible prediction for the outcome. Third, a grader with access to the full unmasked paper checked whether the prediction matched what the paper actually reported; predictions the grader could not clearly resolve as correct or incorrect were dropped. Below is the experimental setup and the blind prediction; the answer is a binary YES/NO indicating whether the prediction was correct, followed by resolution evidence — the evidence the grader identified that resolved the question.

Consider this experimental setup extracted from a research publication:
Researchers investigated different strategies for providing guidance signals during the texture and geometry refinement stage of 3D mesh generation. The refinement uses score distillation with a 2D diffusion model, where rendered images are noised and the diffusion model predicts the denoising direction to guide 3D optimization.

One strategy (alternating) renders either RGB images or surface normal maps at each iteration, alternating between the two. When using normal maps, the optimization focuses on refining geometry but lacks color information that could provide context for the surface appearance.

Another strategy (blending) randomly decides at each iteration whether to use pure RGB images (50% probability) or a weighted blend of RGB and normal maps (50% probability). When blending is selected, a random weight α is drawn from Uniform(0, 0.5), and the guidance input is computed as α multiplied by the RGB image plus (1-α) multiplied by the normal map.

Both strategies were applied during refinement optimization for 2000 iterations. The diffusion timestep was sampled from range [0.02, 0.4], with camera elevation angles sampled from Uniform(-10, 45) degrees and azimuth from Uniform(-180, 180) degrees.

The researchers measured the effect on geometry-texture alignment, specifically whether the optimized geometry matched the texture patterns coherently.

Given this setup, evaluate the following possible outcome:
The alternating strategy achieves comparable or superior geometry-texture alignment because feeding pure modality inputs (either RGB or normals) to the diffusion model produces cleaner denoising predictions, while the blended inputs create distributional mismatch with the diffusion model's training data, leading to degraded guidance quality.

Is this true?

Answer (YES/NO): NO